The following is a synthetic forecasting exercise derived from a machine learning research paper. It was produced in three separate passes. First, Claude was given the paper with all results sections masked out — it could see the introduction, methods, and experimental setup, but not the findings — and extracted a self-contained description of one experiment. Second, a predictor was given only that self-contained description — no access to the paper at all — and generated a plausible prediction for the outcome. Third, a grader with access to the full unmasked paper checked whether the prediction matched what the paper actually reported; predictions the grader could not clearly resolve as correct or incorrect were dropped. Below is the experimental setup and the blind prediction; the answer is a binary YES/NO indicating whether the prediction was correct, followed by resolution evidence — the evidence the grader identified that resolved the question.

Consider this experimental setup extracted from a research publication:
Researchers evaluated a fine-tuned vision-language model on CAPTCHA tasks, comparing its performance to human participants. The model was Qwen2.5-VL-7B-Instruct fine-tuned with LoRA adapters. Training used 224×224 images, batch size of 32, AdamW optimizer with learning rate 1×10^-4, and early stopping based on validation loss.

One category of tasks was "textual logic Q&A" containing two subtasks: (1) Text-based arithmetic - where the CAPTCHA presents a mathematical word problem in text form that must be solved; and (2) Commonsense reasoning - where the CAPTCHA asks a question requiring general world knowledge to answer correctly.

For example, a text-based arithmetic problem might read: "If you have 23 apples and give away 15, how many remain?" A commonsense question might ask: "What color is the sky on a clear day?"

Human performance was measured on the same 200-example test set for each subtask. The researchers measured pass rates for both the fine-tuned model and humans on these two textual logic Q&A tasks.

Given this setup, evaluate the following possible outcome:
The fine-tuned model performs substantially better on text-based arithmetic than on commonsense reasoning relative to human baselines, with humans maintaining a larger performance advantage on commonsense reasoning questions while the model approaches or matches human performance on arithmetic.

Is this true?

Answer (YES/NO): NO